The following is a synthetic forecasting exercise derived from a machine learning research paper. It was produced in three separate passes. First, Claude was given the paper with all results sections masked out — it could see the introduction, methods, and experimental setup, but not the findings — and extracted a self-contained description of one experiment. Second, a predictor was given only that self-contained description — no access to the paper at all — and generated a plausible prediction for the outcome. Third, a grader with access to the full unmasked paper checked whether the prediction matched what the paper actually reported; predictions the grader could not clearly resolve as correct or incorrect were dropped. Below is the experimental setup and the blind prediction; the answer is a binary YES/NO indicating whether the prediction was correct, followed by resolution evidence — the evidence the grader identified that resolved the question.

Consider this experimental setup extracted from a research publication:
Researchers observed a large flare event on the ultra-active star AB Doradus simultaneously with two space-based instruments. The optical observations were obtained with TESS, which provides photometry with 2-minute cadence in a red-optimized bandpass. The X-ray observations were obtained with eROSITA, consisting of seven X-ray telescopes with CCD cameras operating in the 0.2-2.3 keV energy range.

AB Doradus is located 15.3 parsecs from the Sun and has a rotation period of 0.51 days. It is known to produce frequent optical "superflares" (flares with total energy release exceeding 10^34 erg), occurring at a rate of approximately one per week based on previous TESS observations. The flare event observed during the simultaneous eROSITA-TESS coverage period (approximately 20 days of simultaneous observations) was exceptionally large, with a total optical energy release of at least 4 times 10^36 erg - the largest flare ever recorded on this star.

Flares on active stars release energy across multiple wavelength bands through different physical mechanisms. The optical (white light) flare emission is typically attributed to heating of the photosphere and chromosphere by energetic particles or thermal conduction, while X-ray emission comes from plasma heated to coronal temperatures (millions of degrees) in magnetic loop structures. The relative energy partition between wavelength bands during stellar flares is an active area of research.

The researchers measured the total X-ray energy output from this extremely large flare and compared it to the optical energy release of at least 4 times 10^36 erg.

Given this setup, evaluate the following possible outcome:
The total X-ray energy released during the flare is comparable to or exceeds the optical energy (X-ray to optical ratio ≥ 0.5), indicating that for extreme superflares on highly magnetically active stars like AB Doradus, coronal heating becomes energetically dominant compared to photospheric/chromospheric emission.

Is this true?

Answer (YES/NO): NO